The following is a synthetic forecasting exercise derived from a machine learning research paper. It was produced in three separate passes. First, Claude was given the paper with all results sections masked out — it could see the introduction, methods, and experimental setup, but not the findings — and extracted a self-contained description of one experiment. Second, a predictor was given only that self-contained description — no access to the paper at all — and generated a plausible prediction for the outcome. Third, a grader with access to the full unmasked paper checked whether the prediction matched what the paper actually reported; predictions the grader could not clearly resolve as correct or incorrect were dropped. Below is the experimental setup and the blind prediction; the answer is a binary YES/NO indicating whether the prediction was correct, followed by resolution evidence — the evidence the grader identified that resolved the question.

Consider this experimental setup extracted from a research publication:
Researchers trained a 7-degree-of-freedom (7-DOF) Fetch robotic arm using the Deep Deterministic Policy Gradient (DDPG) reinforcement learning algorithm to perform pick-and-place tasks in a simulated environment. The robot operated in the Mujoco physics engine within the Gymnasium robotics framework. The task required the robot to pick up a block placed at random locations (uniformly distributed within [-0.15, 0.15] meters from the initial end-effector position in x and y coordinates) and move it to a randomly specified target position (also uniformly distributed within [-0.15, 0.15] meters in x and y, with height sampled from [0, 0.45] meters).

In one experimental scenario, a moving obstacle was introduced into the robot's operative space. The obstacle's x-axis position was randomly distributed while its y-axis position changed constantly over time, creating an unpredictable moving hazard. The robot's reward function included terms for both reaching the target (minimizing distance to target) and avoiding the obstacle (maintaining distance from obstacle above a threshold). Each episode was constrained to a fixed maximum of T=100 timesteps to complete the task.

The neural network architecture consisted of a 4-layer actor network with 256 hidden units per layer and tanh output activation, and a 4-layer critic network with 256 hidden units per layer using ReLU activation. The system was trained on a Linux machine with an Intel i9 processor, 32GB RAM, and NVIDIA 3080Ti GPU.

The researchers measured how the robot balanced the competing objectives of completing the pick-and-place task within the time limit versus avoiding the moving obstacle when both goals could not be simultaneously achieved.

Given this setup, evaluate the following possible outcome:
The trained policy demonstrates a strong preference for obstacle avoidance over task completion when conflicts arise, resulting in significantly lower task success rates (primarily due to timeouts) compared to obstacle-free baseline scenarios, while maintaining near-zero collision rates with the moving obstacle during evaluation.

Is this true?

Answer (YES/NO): NO